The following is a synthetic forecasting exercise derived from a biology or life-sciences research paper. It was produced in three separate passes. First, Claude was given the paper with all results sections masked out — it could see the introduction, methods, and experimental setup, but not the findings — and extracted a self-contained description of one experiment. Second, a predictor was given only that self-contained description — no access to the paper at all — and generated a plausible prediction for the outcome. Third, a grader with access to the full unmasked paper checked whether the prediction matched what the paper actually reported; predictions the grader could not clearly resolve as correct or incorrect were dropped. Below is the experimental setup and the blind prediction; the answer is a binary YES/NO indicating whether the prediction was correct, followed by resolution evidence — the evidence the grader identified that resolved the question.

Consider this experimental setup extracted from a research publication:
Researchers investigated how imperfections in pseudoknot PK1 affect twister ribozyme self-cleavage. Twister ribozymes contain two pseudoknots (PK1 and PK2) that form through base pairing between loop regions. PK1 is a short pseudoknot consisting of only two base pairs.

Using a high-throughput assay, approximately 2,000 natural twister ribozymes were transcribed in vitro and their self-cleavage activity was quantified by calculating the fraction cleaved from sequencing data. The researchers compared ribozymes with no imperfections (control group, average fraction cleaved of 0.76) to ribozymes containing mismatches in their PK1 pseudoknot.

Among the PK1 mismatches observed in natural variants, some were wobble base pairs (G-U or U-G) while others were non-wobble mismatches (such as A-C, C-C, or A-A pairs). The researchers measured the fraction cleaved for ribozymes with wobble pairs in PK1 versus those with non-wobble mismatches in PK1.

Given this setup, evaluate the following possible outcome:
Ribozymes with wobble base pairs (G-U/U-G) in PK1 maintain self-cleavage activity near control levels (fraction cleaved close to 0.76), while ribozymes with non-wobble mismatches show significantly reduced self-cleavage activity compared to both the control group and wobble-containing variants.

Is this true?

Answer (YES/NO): YES